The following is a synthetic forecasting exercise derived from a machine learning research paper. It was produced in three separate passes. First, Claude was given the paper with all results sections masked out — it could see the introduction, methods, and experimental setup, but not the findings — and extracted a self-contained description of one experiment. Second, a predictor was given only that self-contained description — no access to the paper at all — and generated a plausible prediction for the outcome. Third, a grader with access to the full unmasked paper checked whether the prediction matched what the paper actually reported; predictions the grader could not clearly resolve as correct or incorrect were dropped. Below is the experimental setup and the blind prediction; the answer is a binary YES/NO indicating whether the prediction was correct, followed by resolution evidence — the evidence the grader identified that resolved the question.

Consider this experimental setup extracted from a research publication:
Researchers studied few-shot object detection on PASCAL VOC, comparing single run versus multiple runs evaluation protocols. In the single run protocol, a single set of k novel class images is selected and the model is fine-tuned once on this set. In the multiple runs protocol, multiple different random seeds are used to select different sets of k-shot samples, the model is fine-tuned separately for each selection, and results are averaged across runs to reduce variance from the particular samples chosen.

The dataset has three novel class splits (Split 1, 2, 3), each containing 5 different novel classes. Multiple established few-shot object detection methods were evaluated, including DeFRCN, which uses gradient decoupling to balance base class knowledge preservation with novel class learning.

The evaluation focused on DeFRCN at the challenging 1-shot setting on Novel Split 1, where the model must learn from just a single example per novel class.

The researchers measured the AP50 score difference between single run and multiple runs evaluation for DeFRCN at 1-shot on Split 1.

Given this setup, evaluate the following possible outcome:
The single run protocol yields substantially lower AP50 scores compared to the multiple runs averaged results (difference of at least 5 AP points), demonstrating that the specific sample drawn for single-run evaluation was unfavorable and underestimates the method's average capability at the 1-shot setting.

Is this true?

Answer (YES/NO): NO